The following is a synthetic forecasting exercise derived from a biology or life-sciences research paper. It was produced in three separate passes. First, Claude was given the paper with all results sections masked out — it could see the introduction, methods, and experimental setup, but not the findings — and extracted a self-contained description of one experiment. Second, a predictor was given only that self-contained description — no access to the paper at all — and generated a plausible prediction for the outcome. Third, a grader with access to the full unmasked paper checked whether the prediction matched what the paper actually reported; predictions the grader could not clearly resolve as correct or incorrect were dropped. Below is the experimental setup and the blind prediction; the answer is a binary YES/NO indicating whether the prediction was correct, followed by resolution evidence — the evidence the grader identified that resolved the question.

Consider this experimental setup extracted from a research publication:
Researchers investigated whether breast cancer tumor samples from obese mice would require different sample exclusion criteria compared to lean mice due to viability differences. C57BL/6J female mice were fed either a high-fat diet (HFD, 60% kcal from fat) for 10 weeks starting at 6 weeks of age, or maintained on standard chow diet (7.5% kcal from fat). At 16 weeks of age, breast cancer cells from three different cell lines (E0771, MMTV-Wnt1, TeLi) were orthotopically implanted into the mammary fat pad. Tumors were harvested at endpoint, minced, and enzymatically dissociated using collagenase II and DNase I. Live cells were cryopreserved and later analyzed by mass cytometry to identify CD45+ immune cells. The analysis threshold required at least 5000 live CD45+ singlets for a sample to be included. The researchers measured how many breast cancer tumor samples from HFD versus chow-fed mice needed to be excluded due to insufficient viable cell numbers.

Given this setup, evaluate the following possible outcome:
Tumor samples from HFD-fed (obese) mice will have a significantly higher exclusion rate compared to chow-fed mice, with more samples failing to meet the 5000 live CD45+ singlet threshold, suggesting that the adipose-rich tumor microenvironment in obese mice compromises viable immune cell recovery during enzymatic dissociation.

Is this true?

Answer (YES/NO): NO